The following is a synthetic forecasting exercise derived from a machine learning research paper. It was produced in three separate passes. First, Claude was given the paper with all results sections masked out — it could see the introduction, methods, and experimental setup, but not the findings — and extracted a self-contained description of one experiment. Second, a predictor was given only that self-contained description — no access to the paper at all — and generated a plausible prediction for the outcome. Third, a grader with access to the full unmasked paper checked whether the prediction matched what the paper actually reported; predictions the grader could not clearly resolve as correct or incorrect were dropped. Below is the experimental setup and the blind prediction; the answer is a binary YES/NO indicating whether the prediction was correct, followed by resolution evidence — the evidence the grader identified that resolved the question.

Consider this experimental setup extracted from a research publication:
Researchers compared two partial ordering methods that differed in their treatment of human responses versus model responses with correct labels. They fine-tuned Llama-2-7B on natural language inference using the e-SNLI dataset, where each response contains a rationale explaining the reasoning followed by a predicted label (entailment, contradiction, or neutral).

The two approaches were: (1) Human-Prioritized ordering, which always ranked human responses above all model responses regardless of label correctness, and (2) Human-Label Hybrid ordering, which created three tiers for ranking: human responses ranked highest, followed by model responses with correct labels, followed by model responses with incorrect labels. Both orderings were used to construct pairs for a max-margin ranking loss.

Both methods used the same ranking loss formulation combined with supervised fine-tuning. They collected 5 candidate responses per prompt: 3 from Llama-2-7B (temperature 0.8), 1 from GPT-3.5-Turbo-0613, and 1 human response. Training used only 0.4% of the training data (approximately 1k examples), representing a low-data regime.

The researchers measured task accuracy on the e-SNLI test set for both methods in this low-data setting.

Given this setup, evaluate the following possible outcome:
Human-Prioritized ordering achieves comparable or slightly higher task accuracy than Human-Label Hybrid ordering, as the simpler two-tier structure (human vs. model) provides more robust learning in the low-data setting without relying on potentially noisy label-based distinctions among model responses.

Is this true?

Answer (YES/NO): NO